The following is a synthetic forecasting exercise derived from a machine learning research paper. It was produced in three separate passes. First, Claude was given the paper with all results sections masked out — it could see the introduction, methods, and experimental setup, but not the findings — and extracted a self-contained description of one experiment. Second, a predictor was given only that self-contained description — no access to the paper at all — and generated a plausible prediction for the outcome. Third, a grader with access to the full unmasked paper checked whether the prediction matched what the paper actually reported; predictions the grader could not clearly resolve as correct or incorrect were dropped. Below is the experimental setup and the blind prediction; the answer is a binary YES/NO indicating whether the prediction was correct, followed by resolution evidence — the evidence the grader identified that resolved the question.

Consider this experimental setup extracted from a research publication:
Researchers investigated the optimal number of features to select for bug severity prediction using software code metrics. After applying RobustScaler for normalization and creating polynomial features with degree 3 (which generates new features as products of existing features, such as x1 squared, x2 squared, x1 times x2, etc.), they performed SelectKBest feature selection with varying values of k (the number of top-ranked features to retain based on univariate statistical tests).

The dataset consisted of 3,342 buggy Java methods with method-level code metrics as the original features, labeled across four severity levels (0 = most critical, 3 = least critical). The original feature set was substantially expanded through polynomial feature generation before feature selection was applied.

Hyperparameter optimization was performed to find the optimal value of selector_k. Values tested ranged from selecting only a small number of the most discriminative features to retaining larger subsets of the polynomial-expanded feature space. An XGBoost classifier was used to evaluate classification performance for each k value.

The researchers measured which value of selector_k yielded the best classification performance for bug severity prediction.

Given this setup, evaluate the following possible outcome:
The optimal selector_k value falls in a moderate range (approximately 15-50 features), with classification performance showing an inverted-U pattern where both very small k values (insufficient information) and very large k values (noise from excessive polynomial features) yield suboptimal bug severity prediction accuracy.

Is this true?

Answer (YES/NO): NO